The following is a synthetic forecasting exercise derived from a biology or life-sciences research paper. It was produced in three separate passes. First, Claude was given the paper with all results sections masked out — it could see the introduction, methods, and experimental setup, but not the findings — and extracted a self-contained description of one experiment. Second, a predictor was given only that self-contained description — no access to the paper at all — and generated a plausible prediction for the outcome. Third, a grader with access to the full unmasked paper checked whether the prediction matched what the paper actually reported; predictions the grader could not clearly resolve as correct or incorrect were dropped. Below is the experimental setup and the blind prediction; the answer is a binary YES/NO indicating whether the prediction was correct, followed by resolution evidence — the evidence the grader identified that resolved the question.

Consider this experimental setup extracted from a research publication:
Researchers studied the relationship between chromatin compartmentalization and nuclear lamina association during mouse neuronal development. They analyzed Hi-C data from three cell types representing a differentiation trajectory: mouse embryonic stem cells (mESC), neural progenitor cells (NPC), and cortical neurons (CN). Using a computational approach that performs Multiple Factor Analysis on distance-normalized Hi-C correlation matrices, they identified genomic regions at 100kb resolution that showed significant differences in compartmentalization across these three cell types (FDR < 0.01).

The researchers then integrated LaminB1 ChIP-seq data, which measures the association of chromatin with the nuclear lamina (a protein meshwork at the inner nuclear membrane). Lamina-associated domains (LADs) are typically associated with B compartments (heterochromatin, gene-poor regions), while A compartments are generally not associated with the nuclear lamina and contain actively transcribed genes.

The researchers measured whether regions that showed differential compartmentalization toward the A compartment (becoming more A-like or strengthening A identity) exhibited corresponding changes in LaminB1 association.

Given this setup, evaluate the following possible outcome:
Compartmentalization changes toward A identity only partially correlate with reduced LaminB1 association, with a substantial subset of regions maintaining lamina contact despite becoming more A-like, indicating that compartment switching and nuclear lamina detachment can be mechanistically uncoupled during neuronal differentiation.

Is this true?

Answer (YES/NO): NO